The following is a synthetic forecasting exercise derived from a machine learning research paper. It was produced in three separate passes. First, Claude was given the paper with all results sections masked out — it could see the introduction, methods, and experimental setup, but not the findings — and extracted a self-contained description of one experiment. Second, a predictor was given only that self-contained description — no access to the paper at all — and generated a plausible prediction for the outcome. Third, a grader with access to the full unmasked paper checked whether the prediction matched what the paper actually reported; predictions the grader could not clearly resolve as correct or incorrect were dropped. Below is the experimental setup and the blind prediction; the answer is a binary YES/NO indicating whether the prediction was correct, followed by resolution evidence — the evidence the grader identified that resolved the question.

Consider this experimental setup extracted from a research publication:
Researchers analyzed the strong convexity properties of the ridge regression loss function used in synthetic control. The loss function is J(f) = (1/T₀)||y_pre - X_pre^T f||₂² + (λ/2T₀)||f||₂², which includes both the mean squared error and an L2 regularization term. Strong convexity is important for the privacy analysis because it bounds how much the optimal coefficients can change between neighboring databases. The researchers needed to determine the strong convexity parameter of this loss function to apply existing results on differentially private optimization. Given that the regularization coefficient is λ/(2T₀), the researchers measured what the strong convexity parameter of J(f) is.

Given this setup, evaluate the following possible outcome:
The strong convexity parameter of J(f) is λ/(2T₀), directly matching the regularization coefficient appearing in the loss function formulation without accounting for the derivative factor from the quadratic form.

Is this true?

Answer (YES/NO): NO